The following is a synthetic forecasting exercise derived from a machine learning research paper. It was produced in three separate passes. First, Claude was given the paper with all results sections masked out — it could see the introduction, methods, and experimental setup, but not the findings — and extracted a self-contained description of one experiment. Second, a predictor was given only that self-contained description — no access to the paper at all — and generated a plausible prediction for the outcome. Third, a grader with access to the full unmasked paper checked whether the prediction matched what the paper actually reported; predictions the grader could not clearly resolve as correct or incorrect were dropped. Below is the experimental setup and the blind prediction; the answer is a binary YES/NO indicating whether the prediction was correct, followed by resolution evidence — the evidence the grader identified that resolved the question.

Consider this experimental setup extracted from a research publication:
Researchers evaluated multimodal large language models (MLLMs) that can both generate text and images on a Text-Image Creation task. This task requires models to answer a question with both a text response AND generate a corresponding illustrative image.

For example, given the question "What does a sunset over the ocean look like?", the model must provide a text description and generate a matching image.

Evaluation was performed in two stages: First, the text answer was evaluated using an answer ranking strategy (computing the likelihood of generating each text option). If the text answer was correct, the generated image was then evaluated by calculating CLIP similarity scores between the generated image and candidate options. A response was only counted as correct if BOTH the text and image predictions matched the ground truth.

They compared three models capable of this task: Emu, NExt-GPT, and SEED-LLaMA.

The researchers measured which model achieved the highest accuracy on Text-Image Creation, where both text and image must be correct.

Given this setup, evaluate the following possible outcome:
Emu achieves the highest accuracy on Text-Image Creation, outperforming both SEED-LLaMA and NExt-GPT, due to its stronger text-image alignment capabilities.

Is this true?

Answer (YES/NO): NO